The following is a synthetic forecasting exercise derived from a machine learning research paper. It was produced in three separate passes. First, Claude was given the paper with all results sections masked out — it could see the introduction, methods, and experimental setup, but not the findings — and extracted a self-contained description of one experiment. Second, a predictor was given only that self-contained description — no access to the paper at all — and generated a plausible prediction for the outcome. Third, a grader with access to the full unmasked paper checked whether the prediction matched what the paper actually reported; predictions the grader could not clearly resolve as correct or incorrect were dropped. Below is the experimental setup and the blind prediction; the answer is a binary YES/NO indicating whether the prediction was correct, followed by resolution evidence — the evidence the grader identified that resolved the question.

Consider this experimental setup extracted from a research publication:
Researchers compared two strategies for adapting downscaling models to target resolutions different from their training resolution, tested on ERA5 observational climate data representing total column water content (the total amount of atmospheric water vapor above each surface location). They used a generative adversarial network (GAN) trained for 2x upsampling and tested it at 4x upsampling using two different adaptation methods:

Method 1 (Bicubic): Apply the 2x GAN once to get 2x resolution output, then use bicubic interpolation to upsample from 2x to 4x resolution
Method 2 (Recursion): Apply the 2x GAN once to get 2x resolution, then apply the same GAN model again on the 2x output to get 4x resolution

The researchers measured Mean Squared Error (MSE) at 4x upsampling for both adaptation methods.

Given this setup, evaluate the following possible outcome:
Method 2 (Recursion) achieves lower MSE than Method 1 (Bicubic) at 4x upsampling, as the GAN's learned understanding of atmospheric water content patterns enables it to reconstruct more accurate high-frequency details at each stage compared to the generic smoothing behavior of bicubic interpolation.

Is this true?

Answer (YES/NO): YES